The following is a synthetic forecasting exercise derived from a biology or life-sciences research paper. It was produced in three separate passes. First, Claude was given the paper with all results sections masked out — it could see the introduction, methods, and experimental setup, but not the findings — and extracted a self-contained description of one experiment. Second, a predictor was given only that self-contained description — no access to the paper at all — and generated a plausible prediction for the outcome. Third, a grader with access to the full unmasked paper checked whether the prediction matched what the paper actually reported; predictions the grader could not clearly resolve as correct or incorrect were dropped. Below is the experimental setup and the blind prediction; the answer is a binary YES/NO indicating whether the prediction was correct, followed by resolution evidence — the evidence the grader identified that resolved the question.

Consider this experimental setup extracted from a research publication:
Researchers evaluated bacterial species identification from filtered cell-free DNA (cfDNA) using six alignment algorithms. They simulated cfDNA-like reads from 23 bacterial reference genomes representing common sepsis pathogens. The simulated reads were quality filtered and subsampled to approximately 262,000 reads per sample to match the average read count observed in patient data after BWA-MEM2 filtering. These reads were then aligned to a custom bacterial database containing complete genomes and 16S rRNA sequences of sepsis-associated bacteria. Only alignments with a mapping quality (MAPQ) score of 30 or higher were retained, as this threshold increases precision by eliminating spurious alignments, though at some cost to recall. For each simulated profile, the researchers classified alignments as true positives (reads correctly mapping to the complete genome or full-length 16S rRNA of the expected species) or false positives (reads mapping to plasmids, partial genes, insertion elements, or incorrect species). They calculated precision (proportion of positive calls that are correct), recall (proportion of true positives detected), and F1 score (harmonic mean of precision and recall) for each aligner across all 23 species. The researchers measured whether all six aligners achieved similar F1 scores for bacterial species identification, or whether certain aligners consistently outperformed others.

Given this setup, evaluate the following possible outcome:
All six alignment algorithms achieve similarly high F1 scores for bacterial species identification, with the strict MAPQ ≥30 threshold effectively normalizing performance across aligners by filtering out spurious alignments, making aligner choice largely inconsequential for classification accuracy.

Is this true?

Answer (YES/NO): NO